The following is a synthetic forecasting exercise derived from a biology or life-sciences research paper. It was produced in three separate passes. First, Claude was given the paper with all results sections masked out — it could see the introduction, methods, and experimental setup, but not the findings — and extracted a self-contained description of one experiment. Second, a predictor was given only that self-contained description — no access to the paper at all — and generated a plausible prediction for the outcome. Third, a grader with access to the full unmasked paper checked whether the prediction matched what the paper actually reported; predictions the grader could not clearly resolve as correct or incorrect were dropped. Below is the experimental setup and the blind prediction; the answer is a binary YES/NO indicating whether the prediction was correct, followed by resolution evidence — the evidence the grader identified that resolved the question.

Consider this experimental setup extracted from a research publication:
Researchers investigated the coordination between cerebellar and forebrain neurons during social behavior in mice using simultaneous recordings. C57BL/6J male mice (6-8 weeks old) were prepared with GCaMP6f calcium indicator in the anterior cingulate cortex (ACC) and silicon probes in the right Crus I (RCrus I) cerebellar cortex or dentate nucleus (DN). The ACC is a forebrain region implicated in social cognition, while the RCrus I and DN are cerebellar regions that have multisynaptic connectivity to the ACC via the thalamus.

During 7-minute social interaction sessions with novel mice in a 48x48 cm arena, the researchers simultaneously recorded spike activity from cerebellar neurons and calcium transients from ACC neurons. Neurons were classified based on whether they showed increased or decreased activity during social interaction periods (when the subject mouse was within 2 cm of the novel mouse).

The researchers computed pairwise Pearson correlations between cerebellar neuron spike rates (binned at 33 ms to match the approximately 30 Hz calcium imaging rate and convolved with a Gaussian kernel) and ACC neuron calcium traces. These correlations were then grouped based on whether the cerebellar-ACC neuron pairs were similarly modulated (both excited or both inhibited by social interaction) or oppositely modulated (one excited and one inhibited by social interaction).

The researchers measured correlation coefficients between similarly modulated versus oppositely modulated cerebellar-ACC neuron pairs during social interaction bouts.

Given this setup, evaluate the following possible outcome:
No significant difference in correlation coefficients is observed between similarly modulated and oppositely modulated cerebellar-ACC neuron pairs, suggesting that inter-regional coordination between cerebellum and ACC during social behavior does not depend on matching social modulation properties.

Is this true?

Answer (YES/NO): NO